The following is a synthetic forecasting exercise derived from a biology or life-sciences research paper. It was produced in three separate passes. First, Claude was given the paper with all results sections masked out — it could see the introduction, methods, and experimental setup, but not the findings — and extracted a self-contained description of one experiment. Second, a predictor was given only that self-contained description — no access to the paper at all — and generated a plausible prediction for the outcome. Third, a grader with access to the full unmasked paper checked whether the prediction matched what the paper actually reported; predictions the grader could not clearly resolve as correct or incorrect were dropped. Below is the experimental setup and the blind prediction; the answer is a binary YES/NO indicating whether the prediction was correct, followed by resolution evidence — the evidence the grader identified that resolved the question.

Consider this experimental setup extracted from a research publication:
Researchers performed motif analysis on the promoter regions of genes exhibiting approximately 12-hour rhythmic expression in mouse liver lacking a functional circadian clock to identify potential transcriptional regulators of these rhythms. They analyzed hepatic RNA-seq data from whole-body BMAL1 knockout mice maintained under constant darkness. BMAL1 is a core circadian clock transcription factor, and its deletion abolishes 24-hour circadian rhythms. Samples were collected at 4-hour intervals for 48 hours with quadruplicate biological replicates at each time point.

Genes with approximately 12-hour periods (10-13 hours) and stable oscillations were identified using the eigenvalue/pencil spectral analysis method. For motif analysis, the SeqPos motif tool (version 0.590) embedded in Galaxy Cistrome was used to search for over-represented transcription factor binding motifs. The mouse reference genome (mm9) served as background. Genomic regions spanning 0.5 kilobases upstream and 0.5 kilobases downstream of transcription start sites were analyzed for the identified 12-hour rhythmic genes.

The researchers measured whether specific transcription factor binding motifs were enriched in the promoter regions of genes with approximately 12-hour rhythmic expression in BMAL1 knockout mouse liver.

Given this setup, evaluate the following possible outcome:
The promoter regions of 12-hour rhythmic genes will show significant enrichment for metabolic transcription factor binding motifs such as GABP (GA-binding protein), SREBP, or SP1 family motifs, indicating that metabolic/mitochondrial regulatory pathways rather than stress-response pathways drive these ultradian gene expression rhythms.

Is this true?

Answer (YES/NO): NO